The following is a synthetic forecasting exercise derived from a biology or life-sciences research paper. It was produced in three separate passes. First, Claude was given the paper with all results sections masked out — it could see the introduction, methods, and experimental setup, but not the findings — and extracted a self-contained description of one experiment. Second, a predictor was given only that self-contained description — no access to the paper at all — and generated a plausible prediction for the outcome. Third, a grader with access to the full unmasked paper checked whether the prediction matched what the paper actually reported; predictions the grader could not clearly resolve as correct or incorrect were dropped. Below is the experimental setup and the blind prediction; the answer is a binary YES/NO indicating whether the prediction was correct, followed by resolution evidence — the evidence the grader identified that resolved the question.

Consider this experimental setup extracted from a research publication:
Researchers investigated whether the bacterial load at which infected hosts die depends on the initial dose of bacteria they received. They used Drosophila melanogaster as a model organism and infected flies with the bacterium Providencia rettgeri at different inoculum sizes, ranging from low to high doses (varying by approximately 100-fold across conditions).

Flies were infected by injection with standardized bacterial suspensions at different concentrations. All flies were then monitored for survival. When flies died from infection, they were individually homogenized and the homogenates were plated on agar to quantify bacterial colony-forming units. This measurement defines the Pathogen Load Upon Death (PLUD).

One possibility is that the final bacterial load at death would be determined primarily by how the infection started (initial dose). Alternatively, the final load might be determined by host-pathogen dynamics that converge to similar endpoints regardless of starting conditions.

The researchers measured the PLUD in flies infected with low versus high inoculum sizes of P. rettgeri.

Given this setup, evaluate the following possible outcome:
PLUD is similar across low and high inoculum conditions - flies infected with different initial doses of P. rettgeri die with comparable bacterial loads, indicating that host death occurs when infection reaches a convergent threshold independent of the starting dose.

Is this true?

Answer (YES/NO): YES